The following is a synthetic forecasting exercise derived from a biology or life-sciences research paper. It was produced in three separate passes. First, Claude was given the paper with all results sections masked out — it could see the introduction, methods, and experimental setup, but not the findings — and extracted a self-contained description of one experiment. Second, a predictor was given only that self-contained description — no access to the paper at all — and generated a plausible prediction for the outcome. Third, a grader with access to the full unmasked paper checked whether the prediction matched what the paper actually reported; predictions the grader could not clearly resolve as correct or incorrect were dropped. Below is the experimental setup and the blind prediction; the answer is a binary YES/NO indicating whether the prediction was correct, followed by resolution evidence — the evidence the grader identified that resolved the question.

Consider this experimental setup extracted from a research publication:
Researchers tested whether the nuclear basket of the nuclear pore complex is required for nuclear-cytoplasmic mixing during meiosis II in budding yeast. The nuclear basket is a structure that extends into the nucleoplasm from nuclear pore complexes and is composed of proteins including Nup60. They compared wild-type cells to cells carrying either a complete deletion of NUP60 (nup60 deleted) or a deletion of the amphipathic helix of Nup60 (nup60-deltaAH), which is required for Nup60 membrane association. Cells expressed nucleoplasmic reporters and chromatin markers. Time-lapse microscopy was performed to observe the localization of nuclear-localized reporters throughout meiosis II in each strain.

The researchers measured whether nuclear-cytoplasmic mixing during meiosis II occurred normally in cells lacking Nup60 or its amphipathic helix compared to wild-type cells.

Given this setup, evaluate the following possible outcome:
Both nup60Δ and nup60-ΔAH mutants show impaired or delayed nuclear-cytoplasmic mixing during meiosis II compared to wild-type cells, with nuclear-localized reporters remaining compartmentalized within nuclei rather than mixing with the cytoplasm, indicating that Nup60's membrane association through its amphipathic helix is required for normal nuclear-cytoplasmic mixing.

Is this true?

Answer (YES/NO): NO